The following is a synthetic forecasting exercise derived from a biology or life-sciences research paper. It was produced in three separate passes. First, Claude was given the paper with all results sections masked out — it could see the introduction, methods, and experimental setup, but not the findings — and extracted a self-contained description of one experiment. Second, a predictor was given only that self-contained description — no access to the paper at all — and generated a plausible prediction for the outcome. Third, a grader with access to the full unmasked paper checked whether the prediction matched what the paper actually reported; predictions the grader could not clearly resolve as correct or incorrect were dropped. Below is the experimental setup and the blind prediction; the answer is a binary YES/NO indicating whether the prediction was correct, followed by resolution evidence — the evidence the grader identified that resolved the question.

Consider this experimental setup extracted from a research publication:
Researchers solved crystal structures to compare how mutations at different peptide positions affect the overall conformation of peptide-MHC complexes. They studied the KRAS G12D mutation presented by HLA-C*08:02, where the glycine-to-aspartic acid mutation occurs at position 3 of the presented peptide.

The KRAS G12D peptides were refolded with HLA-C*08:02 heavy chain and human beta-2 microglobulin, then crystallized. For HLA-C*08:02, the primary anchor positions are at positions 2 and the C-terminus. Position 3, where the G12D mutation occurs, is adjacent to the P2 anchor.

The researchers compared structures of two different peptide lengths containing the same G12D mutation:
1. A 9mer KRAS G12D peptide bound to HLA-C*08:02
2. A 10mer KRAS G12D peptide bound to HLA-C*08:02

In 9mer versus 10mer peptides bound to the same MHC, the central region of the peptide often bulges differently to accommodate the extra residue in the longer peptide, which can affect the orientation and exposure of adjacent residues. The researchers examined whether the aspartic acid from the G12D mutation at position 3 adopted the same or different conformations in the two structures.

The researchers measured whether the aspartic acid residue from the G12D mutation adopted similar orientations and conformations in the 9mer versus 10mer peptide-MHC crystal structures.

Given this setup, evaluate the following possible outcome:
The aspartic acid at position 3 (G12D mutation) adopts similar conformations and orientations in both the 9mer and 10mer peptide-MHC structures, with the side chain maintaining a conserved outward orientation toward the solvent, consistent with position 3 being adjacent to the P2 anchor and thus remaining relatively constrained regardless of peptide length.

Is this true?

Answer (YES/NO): NO